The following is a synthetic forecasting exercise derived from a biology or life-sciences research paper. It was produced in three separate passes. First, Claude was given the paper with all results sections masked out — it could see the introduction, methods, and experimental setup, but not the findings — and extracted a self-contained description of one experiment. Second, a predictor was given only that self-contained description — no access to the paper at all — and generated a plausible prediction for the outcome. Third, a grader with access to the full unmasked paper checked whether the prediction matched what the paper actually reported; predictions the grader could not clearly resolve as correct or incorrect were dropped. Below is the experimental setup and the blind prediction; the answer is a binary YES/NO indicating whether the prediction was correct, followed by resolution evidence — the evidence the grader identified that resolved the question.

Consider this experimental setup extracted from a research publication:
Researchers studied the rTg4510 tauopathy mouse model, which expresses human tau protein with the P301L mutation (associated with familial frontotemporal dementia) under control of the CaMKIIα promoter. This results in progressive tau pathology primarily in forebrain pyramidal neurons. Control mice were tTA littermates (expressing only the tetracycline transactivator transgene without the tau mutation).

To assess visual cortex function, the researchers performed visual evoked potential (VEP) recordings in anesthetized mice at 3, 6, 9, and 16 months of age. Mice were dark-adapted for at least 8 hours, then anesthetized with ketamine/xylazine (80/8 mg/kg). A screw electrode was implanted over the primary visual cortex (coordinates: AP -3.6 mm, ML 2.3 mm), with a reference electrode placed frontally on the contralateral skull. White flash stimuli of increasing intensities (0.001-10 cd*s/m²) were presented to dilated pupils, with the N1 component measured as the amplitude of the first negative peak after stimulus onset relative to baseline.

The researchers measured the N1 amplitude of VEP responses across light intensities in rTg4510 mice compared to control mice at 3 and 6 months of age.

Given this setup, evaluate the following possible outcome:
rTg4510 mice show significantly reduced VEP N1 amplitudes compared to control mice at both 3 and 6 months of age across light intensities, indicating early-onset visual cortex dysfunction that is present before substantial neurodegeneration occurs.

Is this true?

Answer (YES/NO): NO